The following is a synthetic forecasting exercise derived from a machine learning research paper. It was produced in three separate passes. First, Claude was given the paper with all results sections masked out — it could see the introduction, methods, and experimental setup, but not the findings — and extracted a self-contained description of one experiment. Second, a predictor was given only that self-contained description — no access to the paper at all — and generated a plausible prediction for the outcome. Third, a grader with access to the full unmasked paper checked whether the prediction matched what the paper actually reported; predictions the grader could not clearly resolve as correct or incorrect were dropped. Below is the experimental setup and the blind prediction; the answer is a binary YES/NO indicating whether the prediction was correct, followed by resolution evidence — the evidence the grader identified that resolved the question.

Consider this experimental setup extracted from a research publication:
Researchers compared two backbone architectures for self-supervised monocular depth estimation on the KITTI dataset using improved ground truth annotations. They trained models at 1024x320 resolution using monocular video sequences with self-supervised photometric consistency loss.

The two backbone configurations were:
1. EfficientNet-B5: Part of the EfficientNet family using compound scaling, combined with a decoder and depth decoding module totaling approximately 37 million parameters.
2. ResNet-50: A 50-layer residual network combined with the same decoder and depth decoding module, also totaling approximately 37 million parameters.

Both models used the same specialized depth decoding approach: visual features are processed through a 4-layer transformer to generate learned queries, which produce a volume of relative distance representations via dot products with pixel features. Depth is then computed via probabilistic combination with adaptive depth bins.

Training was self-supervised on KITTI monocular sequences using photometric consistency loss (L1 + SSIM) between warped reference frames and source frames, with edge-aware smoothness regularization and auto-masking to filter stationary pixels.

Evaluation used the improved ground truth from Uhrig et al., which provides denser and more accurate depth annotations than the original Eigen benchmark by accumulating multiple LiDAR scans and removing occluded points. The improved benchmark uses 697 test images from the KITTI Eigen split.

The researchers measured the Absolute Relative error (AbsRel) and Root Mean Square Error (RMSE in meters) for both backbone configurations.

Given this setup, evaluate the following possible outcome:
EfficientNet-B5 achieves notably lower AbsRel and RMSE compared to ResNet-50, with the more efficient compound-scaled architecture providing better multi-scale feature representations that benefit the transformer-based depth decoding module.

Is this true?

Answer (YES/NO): NO